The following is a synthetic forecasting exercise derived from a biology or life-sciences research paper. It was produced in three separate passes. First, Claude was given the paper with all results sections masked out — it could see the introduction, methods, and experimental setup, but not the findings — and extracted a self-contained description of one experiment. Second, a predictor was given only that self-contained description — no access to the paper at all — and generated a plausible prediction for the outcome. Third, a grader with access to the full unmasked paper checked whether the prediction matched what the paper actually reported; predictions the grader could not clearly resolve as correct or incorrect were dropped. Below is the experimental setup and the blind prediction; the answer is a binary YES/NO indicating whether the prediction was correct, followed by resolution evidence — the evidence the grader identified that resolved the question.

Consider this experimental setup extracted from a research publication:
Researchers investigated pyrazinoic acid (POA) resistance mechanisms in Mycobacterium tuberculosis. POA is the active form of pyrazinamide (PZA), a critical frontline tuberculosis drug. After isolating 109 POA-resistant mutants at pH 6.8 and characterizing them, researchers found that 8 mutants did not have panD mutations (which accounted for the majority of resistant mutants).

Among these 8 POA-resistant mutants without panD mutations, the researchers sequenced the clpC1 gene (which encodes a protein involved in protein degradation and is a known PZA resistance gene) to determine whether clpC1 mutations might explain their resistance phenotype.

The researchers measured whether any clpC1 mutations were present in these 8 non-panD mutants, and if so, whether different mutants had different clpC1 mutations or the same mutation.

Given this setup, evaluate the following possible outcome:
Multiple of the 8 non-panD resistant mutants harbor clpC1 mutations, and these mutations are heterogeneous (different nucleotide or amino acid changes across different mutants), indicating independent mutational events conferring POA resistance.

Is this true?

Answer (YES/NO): NO